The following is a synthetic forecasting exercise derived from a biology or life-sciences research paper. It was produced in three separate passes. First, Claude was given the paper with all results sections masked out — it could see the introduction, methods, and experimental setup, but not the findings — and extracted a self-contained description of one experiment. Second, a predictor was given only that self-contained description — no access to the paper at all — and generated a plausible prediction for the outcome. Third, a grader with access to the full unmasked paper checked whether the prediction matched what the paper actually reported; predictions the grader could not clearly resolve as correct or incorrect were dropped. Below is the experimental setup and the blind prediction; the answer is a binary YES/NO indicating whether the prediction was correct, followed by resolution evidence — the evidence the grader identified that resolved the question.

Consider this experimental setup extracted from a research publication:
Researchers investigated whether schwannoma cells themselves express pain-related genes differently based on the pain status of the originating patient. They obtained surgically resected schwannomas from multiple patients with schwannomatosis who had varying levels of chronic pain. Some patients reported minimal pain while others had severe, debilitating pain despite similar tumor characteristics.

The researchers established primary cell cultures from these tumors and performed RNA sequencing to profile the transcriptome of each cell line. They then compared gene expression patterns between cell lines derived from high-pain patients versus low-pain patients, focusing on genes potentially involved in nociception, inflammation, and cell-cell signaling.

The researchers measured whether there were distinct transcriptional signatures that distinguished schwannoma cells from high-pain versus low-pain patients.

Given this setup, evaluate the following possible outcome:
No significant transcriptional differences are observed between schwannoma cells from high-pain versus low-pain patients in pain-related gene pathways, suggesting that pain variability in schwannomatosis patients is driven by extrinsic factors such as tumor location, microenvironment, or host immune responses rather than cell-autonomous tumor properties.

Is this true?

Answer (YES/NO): NO